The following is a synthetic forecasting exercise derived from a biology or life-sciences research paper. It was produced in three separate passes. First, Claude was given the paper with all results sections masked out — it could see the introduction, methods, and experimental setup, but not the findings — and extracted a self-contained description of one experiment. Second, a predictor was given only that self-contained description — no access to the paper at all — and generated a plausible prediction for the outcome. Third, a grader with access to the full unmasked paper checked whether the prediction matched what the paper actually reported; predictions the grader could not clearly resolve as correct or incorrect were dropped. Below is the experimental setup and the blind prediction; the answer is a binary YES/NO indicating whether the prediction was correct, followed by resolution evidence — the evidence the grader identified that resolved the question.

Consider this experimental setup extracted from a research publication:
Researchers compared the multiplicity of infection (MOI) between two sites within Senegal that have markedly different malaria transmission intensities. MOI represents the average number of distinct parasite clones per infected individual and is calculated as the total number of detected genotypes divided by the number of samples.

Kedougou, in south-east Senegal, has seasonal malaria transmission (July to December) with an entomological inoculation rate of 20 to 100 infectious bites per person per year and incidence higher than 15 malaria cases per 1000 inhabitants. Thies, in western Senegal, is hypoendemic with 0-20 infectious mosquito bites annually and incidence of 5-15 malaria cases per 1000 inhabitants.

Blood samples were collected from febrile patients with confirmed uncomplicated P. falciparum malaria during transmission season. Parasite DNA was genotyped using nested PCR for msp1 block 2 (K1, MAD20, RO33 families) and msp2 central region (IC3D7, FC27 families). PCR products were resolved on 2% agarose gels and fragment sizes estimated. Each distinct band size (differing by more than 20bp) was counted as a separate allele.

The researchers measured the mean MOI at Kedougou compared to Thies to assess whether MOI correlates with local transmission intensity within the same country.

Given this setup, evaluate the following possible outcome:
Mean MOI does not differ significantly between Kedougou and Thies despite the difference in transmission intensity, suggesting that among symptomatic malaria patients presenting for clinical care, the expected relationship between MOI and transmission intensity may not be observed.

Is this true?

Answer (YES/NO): NO